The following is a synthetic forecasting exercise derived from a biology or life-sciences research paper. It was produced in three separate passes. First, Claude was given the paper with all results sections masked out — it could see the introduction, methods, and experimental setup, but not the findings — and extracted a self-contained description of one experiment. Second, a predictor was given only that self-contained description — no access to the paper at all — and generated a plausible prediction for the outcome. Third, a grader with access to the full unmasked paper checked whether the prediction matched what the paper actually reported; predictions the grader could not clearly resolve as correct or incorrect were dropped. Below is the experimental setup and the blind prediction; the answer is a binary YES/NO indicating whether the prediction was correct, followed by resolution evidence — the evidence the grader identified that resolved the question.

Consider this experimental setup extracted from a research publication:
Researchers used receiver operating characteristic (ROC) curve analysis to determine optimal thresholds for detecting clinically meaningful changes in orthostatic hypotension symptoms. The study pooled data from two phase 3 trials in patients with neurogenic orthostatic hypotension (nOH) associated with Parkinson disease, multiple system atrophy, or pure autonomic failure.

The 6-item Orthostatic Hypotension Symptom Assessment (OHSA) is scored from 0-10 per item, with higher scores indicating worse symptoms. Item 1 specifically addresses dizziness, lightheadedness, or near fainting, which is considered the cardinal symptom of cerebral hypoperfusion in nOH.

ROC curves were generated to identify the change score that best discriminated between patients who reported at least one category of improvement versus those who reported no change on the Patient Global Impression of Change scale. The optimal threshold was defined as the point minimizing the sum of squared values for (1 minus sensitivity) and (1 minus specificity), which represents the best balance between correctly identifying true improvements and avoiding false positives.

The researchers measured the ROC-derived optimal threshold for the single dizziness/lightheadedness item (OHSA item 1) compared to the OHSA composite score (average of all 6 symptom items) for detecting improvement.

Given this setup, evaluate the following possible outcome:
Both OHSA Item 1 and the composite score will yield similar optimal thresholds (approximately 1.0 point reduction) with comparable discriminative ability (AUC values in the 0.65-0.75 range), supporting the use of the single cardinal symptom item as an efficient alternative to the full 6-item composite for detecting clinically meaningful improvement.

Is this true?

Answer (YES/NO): NO